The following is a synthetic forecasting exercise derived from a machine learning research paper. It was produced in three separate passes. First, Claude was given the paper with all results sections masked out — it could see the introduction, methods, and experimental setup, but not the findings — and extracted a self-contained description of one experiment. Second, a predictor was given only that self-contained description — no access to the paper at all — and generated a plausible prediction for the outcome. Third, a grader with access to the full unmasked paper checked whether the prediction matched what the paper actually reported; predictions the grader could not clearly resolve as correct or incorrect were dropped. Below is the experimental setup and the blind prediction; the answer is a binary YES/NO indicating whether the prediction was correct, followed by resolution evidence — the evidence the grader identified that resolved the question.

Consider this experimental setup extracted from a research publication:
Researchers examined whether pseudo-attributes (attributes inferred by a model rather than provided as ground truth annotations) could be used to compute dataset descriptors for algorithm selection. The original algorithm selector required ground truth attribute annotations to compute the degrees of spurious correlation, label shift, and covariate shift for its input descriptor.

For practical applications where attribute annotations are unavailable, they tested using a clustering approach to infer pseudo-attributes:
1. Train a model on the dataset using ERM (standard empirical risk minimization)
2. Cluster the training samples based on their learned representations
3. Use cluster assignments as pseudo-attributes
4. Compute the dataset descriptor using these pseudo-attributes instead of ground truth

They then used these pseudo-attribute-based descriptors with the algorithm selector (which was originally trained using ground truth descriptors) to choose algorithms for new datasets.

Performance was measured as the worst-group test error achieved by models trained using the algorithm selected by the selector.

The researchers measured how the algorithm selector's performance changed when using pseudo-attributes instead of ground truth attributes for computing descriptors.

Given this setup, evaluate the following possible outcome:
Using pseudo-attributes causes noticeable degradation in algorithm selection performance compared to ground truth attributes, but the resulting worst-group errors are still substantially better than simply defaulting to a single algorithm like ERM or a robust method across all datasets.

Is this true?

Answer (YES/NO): NO